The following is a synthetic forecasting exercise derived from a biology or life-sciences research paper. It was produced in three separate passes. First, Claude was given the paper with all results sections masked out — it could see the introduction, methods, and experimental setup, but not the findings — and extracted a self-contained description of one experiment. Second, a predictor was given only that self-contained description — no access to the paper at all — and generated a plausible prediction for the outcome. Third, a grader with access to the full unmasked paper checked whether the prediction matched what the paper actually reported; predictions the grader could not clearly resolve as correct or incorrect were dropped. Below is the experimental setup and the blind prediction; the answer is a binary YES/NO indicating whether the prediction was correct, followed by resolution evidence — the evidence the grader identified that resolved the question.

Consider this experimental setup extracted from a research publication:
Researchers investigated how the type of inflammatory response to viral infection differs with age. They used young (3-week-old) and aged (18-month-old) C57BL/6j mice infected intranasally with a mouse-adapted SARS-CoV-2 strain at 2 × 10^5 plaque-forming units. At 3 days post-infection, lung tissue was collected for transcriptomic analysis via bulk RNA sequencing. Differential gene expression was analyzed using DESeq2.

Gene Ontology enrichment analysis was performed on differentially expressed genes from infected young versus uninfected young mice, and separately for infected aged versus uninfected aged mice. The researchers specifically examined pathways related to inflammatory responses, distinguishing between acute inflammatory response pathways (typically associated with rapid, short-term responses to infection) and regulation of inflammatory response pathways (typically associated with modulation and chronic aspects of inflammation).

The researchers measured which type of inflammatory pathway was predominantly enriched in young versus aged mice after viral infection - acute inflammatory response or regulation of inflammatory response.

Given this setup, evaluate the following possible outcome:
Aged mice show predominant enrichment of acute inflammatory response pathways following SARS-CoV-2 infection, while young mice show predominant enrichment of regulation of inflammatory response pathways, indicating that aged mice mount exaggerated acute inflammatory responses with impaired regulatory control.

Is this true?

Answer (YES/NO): NO